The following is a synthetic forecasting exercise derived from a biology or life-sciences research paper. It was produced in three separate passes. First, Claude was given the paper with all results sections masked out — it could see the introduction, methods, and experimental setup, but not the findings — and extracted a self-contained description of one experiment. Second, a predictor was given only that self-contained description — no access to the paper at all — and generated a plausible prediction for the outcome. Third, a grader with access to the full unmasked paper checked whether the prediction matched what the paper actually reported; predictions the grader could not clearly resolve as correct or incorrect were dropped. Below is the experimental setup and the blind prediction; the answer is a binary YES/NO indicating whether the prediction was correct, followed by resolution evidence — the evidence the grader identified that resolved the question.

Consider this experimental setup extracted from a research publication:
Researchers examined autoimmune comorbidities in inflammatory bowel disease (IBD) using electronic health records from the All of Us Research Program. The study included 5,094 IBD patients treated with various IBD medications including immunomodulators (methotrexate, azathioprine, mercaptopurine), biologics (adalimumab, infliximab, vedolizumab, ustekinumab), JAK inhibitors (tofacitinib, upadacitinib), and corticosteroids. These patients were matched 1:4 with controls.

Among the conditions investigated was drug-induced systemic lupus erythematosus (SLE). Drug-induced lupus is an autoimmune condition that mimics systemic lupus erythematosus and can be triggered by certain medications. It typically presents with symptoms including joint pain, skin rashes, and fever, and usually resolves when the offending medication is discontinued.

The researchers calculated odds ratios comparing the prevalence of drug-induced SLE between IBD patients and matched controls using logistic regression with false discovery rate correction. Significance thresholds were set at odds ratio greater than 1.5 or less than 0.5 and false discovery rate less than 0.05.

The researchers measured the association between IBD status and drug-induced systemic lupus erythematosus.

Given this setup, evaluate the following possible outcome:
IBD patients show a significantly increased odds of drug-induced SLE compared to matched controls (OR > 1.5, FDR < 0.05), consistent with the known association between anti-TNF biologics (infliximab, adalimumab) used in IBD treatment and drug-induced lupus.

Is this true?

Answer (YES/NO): YES